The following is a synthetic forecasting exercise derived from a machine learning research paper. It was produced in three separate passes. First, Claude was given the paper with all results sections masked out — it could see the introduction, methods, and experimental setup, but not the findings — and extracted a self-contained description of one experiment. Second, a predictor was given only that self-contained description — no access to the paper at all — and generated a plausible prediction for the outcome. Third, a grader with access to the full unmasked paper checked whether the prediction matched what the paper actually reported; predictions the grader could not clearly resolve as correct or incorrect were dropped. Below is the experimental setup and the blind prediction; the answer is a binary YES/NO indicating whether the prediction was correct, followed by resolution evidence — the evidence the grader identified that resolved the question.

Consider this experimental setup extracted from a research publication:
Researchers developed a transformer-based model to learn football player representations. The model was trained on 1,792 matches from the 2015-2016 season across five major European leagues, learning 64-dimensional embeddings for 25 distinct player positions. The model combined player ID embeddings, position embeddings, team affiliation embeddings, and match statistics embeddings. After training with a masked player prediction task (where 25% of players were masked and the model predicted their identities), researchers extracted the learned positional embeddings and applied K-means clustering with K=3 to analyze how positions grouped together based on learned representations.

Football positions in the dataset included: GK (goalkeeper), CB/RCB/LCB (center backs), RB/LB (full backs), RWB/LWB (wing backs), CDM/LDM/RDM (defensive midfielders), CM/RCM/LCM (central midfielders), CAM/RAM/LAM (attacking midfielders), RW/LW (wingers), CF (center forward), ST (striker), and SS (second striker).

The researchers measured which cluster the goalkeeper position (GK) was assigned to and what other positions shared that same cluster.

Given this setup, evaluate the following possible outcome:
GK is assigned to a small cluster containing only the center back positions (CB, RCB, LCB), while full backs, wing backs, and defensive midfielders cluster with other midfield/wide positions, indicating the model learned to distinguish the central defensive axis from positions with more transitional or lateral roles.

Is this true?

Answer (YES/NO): NO